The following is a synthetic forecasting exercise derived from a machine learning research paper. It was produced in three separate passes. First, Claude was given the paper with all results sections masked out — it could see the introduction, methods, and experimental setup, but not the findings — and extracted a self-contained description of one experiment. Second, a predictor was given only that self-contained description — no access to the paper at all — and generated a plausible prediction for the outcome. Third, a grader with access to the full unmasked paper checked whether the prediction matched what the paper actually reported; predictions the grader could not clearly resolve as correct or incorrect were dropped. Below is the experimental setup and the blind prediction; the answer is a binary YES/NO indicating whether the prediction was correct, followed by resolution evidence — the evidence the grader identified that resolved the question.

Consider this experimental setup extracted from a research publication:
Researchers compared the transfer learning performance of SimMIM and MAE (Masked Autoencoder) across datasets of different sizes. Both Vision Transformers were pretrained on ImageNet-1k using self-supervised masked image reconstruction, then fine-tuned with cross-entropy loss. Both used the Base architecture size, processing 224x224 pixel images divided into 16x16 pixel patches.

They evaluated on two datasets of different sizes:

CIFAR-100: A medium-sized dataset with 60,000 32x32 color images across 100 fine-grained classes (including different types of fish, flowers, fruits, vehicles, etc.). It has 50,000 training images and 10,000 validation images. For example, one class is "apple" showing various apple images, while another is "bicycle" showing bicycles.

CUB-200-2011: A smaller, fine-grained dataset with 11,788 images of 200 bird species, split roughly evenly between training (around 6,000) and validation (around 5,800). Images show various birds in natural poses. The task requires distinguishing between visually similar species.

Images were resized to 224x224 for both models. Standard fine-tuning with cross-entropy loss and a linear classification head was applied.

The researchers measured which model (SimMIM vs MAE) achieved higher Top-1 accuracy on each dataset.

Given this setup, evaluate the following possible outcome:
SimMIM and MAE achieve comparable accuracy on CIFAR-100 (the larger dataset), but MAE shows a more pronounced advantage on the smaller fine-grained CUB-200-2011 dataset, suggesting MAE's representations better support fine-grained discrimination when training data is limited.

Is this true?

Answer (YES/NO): NO